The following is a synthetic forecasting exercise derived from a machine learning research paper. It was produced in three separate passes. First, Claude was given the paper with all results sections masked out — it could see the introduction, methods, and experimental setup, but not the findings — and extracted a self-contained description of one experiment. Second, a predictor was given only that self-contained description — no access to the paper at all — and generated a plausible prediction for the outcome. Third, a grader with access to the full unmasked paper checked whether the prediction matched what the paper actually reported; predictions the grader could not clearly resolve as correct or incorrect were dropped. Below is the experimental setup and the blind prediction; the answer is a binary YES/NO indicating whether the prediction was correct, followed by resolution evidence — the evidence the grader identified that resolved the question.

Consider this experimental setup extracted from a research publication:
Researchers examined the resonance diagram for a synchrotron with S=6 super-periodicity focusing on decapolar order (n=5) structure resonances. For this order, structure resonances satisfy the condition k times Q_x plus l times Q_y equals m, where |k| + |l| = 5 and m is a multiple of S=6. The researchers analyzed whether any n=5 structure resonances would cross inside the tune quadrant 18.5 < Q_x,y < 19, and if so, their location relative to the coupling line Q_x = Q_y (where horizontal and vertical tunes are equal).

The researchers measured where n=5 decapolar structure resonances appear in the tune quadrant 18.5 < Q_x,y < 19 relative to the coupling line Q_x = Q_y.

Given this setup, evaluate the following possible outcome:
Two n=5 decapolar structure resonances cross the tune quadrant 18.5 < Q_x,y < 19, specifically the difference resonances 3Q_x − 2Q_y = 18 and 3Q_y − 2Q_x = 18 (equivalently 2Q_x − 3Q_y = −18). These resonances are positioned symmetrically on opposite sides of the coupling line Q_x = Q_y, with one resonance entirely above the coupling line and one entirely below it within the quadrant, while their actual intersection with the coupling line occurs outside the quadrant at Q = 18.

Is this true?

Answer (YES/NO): YES